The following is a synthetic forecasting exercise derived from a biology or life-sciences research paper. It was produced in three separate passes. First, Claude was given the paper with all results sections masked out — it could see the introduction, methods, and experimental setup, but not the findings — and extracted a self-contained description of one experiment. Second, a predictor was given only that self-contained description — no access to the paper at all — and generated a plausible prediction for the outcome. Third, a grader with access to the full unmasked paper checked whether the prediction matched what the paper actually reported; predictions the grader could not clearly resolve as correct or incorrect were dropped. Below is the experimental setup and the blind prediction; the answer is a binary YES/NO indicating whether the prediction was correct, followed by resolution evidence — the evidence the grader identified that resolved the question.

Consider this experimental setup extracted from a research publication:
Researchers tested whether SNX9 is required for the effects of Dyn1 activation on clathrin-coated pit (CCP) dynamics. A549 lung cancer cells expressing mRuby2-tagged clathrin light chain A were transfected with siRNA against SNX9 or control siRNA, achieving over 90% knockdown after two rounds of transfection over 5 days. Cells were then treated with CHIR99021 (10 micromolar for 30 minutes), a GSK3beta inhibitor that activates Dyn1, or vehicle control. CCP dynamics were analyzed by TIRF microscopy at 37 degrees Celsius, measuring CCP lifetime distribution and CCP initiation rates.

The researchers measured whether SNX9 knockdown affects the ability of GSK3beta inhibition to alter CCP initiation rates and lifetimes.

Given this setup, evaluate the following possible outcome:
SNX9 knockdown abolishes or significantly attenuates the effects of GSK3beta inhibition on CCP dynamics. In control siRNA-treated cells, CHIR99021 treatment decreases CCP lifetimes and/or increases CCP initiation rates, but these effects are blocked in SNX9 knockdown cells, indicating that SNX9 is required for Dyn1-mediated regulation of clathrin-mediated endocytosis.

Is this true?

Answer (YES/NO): NO